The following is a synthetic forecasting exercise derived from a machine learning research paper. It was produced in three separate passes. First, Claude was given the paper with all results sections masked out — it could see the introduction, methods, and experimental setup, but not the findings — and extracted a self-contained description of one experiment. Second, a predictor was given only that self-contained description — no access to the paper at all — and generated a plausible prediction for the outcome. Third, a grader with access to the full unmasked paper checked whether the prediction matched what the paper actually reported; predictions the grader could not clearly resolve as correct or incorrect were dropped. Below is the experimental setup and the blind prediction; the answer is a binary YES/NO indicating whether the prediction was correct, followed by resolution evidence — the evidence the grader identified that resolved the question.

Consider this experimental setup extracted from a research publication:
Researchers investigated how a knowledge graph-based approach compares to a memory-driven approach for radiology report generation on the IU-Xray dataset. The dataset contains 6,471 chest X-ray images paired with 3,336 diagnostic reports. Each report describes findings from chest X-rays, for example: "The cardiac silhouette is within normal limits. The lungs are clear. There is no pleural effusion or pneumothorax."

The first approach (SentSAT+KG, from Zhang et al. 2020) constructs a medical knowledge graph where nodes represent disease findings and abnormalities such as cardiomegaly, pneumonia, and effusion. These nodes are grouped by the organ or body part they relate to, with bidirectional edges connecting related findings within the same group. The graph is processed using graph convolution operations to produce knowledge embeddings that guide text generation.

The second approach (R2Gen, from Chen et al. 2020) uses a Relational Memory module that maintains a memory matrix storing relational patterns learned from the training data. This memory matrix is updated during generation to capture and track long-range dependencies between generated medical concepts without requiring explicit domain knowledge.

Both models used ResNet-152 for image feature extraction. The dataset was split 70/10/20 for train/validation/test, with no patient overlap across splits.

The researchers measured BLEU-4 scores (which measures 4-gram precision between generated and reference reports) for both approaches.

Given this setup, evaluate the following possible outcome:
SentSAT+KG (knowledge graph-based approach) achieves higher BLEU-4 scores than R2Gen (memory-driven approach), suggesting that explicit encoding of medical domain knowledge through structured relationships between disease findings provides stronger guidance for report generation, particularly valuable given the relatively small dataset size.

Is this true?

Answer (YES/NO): NO